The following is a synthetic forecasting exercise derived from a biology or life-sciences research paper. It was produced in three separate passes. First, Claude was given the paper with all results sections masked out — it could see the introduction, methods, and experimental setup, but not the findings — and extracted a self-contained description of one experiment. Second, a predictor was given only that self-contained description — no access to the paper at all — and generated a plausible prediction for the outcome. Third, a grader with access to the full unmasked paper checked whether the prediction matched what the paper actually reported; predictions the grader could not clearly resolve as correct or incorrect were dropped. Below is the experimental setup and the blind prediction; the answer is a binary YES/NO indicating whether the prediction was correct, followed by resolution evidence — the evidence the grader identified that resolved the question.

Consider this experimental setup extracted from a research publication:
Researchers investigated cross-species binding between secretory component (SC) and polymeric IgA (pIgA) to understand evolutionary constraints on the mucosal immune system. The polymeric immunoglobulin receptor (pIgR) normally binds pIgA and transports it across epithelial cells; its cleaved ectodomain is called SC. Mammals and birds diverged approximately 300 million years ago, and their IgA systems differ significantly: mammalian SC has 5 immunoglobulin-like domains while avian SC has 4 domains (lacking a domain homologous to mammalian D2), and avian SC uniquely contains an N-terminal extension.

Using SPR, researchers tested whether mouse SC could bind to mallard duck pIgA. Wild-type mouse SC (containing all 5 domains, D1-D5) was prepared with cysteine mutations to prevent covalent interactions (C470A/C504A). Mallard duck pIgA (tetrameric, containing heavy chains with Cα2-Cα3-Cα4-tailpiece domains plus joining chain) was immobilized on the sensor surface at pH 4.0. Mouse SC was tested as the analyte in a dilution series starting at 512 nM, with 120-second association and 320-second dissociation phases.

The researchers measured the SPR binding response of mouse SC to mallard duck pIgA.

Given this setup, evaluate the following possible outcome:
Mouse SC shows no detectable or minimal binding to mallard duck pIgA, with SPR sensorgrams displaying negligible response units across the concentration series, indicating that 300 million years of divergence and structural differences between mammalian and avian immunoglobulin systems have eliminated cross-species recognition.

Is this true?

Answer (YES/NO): NO